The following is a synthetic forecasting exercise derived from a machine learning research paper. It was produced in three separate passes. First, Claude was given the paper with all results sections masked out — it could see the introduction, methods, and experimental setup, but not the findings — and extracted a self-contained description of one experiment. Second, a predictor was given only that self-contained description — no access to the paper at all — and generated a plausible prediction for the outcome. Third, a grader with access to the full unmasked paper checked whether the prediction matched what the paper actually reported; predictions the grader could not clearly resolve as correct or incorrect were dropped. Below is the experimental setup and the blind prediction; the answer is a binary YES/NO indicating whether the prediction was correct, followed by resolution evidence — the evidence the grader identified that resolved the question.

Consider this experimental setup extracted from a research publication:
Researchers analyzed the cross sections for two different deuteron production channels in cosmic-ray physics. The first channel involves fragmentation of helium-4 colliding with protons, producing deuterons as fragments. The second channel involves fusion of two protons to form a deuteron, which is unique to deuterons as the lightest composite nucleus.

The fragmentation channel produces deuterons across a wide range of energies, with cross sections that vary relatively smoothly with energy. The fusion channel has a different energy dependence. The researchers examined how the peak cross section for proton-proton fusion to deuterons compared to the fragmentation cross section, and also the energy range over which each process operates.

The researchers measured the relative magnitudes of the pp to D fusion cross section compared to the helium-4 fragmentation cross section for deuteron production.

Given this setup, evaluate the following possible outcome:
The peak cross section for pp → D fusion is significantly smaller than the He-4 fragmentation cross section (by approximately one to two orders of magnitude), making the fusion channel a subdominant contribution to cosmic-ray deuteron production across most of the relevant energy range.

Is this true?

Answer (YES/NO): YES